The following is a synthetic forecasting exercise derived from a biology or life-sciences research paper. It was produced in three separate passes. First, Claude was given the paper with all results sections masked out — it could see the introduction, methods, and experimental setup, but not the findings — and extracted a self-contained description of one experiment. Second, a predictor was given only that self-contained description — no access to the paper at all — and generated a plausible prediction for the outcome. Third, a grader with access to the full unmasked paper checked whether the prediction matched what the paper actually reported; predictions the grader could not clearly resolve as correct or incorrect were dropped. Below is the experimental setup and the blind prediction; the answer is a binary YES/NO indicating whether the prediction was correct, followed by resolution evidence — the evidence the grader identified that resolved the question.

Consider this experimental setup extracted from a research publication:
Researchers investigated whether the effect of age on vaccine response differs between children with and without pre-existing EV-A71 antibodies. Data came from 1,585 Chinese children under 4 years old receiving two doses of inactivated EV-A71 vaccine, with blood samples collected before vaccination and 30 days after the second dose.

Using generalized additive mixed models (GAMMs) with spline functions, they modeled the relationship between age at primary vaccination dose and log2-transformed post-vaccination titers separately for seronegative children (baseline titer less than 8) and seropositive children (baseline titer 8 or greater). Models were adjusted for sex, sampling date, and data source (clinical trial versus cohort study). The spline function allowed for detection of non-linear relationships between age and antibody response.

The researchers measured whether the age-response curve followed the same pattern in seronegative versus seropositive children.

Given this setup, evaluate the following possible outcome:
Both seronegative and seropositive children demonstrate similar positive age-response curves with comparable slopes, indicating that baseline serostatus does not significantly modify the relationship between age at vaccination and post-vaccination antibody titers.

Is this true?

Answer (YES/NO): NO